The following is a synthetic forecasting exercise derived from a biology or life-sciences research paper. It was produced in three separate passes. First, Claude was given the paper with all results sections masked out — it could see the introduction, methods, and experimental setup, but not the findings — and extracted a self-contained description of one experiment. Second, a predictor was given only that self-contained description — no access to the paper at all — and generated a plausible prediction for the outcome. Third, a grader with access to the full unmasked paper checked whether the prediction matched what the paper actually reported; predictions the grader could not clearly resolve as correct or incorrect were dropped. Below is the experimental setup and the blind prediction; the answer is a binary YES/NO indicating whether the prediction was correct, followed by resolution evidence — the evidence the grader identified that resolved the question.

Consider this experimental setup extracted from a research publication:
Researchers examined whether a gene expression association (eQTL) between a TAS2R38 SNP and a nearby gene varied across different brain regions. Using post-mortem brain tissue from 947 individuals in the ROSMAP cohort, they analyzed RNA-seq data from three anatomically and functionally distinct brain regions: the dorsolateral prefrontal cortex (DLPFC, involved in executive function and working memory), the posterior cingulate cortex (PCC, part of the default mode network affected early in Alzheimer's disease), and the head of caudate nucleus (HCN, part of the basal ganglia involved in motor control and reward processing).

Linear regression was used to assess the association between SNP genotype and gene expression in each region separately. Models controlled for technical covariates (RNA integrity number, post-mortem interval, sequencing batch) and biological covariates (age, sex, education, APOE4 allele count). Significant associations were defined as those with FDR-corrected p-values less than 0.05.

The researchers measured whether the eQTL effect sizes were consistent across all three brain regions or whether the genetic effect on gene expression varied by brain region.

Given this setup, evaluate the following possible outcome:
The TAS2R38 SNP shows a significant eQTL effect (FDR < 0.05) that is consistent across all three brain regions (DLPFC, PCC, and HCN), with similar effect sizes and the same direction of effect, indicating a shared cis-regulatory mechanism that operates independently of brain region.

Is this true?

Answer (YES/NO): NO